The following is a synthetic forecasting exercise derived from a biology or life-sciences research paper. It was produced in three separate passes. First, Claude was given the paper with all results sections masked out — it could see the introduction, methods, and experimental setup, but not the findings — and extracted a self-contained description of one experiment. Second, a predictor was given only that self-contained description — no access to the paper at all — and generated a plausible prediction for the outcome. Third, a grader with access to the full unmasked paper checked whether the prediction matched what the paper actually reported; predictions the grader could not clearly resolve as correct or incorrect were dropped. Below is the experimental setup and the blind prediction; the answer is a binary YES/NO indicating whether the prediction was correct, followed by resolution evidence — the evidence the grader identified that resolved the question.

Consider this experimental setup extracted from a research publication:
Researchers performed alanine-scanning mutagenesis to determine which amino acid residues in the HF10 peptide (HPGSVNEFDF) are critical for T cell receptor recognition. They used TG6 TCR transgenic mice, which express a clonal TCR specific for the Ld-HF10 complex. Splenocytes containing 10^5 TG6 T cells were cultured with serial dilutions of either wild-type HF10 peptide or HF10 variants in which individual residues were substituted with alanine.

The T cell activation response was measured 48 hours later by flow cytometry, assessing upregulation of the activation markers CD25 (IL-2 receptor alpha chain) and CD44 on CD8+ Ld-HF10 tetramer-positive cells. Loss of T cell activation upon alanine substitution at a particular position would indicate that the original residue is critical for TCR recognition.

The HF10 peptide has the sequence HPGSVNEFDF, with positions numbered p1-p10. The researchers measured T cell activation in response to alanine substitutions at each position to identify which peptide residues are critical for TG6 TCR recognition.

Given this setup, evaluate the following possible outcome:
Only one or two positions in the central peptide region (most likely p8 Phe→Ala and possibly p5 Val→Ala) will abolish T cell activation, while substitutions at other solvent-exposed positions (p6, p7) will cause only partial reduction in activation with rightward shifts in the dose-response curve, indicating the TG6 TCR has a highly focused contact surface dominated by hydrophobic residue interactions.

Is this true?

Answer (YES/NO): NO